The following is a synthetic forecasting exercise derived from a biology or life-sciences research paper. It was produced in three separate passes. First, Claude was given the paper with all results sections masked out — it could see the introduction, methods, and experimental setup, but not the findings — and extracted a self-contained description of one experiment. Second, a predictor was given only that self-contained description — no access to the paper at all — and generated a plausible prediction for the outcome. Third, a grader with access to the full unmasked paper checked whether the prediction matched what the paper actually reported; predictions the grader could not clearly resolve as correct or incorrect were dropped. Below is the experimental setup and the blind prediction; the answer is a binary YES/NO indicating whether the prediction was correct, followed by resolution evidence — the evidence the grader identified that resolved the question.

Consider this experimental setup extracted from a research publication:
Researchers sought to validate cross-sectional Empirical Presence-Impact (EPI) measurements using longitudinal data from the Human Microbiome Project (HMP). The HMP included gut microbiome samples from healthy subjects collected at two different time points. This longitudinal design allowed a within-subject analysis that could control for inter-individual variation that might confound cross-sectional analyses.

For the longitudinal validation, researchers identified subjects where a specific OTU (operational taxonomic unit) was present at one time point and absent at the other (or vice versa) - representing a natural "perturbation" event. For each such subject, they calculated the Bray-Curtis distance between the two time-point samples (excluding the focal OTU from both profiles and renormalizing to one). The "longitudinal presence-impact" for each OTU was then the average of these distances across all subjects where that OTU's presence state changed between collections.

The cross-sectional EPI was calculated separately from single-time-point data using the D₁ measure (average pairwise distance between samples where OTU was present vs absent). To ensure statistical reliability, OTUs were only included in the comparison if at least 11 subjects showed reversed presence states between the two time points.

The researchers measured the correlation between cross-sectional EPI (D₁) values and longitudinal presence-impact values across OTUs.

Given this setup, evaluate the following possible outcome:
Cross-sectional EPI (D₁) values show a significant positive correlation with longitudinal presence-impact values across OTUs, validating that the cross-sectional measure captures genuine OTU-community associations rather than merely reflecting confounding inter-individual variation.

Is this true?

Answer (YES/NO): YES